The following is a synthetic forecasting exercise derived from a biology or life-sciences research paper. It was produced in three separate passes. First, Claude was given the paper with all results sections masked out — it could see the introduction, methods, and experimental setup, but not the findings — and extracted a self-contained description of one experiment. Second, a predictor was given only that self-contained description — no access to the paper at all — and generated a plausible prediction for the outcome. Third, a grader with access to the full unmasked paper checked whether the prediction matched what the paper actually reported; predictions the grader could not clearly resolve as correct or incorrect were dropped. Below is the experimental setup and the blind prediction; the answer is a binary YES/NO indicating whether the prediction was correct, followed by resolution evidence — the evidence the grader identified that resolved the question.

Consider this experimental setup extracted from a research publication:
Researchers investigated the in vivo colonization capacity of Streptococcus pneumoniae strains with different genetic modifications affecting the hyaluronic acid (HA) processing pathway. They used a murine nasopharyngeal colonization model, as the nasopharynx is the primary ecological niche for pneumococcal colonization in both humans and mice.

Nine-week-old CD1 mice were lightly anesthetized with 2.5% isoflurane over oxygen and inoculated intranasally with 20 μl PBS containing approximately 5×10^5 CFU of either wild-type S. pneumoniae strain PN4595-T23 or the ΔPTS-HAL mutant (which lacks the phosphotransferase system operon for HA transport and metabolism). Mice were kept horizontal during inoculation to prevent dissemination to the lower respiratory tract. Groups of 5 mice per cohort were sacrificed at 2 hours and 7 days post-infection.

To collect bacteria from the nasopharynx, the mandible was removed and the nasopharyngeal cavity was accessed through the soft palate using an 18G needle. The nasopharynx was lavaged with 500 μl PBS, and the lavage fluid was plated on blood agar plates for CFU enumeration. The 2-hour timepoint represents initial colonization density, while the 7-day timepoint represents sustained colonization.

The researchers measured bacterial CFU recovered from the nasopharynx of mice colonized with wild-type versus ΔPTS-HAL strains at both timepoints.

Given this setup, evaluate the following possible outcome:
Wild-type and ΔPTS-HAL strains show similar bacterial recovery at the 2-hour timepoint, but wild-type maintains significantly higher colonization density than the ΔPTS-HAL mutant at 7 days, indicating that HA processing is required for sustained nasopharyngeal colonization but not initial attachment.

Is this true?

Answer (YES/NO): YES